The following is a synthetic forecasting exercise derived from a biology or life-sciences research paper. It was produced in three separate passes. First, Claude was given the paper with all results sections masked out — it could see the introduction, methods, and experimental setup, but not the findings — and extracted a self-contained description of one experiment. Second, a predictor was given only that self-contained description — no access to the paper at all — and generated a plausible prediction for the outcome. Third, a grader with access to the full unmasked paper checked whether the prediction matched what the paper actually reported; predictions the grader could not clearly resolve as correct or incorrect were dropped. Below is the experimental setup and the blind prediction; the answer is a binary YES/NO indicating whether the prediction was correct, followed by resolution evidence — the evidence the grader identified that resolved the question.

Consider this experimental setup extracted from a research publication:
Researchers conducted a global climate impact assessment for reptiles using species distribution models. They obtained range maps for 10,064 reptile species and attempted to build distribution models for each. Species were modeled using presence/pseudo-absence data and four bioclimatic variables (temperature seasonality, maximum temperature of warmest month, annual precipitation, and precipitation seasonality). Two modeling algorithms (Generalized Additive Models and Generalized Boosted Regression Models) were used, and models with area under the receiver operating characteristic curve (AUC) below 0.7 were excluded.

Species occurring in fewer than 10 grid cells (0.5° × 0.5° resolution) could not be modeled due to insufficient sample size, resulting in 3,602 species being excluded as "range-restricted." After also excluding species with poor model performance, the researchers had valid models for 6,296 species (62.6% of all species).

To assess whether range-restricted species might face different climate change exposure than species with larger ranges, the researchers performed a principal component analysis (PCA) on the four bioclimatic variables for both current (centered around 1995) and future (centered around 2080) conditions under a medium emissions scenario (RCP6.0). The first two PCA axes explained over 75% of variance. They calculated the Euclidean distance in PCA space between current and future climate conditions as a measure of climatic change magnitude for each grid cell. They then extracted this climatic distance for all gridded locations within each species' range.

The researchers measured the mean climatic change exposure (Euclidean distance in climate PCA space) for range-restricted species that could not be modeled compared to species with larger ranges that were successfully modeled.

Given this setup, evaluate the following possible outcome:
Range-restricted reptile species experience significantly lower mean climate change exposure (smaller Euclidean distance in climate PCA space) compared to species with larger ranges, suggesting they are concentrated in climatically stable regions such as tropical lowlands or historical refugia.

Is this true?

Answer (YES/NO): NO